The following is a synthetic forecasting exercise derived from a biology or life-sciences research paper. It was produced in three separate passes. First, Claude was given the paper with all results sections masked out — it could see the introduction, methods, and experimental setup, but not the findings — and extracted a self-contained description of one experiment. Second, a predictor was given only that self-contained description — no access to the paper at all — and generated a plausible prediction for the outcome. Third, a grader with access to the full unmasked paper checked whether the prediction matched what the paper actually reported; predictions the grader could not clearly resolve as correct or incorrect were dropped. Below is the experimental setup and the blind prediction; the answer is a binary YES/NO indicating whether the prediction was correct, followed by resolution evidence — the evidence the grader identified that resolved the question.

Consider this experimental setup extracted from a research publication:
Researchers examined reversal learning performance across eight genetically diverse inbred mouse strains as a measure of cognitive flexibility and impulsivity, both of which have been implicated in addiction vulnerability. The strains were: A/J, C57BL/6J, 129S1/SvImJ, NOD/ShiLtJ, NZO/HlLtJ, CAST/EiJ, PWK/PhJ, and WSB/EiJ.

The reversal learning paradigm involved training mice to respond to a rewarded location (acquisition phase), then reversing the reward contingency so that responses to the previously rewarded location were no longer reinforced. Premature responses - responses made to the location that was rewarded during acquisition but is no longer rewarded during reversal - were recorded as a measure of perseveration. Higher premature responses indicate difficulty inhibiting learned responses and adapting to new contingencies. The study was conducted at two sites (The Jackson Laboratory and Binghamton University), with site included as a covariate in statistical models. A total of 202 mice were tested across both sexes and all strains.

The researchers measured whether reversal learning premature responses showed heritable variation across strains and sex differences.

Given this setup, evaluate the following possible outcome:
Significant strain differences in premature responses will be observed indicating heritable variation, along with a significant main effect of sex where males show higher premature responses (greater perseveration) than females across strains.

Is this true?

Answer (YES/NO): NO